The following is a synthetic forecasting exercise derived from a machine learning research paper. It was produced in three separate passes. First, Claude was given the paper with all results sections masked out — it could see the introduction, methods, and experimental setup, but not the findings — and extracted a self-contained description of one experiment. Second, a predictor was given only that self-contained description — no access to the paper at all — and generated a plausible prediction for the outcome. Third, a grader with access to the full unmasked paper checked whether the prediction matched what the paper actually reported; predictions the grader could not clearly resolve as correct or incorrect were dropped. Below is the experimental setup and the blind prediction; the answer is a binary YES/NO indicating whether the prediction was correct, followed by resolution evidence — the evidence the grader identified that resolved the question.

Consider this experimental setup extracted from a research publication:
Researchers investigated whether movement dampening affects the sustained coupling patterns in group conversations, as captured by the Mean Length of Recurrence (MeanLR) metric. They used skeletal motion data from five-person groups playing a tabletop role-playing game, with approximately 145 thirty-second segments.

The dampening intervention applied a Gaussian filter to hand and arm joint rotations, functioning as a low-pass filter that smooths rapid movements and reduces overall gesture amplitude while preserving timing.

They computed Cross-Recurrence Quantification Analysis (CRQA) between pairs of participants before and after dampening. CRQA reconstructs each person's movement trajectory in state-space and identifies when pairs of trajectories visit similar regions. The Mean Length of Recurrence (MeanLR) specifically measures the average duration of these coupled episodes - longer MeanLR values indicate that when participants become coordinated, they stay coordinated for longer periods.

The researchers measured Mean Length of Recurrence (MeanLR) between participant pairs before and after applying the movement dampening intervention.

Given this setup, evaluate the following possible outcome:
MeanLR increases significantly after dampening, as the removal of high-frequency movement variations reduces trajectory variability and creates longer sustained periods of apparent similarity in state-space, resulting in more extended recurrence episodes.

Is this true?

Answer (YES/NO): YES